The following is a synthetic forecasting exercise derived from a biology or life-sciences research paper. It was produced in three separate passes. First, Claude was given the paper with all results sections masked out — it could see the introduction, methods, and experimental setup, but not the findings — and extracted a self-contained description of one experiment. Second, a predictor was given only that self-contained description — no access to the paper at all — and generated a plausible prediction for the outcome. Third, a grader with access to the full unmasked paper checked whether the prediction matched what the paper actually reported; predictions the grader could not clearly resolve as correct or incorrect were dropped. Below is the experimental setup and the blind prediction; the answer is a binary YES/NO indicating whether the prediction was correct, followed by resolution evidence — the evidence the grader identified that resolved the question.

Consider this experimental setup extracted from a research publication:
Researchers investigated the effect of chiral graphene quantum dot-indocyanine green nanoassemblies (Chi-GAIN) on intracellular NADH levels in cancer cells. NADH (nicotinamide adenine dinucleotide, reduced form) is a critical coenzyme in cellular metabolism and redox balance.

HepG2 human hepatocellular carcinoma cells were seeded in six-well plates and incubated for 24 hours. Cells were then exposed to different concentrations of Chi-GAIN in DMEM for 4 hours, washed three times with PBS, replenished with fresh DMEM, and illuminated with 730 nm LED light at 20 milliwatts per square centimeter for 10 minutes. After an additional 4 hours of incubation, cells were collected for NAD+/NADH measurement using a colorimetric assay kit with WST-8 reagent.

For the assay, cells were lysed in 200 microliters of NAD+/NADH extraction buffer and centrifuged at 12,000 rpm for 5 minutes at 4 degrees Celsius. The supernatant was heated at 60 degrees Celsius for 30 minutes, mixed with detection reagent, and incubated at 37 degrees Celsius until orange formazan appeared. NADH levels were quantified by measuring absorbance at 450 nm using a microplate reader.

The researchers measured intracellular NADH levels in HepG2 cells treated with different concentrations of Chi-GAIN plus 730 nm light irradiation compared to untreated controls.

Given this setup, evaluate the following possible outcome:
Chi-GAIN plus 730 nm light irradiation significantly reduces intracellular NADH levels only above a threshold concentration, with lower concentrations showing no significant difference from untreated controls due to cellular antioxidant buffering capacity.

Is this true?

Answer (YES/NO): NO